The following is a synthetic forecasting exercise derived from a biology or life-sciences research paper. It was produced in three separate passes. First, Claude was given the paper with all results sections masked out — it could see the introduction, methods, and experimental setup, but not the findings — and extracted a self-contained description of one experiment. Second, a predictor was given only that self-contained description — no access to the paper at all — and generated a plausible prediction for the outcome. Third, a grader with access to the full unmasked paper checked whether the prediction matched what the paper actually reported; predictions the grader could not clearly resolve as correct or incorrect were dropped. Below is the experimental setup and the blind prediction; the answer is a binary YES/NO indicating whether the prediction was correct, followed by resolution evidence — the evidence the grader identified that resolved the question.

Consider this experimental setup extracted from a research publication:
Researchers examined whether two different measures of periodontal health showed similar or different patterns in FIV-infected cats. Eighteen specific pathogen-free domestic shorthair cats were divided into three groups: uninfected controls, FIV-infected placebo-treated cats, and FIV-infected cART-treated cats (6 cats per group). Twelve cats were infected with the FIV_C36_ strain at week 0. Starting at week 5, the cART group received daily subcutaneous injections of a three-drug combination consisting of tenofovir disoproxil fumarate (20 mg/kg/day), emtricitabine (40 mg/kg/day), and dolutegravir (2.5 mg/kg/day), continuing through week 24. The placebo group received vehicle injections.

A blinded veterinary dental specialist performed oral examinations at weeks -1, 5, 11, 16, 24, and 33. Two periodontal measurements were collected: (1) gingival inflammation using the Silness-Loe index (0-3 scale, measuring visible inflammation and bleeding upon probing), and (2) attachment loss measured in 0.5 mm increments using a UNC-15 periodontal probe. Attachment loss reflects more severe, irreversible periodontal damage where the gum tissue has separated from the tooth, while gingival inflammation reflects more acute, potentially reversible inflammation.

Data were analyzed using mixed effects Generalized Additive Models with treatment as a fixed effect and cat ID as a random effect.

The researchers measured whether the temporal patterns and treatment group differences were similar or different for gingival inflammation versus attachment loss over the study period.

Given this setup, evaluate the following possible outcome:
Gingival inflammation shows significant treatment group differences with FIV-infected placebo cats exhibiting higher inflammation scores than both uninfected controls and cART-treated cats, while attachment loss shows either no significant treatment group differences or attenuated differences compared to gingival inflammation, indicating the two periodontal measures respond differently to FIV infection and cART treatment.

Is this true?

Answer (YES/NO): NO